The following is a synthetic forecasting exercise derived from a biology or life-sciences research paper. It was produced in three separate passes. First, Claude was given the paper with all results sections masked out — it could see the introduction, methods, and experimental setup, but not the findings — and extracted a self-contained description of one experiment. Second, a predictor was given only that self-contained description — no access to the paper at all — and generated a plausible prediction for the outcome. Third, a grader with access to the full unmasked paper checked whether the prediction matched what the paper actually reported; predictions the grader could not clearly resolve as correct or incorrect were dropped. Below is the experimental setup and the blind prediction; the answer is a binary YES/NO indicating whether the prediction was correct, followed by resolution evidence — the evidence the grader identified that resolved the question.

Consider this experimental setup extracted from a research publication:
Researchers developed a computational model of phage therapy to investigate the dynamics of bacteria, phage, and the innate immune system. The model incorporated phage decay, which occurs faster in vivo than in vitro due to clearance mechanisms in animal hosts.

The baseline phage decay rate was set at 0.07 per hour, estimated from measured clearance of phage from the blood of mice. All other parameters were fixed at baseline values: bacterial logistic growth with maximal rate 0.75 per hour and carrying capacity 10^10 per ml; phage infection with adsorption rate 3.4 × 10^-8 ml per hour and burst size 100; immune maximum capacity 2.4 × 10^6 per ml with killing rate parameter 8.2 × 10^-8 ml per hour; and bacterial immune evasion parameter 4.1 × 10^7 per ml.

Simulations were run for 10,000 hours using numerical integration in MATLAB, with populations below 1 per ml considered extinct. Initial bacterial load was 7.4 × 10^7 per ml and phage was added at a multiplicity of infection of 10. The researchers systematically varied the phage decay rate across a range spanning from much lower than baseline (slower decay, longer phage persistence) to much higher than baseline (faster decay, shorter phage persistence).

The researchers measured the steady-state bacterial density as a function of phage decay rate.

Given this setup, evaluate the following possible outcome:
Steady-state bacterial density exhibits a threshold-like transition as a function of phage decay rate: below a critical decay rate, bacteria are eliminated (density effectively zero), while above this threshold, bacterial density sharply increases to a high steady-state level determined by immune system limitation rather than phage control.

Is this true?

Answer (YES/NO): NO